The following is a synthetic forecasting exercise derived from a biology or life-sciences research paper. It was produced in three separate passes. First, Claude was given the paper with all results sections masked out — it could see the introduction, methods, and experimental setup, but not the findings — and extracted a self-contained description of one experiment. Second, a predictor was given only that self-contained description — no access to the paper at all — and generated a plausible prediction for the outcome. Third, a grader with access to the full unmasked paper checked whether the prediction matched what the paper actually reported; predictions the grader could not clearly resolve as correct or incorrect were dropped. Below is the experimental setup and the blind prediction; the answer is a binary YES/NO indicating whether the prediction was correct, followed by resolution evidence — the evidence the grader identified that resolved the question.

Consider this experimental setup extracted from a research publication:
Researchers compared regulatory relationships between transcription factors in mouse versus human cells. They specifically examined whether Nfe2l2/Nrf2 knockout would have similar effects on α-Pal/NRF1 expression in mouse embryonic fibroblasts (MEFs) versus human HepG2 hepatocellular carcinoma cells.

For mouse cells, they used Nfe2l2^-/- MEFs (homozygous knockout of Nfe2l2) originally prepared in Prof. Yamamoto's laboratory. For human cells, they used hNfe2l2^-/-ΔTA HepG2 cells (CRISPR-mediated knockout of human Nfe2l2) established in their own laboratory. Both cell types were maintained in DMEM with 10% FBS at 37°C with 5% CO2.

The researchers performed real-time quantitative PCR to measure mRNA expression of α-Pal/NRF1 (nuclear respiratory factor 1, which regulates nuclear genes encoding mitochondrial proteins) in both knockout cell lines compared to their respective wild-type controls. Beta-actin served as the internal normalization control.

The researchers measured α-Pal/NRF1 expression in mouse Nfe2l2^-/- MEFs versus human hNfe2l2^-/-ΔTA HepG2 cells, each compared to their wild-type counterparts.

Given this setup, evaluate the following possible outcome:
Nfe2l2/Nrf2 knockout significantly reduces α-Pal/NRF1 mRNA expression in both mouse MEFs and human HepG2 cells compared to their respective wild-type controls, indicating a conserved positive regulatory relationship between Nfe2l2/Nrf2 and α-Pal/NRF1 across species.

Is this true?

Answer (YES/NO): NO